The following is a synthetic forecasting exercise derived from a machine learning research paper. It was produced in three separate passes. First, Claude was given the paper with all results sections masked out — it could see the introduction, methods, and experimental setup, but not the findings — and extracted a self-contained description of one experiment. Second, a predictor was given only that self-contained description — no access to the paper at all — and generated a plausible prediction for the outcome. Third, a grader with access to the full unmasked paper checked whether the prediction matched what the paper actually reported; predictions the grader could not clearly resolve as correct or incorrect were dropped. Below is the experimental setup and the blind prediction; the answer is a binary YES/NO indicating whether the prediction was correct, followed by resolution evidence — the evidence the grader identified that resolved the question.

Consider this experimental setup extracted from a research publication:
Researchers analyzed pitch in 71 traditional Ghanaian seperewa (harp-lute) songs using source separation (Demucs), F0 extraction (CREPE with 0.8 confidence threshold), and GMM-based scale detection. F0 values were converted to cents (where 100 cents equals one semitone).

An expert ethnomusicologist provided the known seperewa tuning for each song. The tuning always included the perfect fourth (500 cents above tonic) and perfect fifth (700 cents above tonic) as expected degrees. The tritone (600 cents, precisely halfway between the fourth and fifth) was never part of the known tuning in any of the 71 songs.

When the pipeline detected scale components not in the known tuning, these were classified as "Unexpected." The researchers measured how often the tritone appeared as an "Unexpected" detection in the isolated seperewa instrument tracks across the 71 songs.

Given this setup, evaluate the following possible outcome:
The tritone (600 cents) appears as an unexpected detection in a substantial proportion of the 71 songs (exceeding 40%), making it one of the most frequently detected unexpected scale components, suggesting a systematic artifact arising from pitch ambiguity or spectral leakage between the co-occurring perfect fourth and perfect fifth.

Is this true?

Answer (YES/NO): NO